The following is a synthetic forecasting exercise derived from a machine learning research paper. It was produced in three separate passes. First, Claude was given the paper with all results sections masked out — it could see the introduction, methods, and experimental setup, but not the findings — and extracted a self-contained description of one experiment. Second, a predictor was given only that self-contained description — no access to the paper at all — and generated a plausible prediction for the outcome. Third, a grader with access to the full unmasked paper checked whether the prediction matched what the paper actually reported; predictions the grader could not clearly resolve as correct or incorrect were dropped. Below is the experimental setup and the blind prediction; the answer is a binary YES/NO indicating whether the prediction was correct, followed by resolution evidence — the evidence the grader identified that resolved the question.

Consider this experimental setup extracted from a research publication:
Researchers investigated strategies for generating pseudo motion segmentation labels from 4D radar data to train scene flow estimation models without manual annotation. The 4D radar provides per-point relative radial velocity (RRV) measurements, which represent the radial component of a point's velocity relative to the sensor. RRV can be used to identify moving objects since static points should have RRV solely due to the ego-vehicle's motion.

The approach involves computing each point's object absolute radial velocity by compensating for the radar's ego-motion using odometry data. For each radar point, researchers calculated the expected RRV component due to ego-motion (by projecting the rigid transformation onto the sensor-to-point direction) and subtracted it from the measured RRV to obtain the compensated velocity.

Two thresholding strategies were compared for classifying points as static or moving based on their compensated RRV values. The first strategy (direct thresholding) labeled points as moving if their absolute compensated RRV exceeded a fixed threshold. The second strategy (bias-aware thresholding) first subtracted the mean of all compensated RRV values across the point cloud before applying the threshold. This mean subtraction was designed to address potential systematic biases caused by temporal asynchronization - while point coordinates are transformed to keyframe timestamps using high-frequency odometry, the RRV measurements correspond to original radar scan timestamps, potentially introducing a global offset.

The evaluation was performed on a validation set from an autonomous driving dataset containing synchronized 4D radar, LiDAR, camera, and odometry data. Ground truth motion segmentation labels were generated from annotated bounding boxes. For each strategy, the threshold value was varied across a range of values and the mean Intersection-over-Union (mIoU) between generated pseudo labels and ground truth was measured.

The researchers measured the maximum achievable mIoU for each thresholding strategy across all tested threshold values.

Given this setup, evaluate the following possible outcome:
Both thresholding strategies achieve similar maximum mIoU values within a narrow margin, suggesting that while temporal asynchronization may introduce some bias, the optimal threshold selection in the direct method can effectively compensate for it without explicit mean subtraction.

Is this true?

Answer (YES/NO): NO